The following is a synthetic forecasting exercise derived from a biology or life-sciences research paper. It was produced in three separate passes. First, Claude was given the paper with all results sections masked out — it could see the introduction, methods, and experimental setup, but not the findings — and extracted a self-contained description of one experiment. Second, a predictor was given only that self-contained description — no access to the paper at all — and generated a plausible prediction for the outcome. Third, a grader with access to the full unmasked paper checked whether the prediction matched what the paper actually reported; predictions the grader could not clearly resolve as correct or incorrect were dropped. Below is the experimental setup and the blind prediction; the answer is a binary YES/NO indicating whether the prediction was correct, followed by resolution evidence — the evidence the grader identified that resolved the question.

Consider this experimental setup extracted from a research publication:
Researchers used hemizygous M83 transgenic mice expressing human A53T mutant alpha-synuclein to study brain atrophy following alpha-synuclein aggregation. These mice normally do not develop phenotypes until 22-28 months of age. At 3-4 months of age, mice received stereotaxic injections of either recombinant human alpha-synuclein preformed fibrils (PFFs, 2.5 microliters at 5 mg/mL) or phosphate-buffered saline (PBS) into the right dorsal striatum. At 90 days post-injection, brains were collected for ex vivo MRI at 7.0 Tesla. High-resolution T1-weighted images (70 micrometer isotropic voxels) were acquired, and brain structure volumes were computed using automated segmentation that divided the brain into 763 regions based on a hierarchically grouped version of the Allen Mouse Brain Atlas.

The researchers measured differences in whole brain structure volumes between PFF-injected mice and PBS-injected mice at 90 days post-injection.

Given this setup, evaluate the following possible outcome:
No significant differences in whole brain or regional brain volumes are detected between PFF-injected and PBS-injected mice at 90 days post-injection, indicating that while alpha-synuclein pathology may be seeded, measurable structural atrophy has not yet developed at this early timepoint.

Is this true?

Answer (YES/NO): NO